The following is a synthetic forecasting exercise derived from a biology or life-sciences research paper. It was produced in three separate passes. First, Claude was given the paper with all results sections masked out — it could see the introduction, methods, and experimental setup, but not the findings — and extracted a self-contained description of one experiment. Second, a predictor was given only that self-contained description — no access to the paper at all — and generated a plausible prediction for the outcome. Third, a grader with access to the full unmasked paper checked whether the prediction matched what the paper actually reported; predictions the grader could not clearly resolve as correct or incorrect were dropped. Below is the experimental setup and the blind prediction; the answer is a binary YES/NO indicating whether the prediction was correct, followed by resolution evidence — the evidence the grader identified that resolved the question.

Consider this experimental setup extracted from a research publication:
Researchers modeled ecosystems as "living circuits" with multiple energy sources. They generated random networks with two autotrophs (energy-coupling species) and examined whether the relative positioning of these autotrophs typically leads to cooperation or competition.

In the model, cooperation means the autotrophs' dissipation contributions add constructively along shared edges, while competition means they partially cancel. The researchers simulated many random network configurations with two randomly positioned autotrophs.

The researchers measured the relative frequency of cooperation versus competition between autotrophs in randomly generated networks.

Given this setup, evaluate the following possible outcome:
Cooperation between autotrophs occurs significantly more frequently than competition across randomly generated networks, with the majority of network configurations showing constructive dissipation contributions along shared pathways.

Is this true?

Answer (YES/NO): YES